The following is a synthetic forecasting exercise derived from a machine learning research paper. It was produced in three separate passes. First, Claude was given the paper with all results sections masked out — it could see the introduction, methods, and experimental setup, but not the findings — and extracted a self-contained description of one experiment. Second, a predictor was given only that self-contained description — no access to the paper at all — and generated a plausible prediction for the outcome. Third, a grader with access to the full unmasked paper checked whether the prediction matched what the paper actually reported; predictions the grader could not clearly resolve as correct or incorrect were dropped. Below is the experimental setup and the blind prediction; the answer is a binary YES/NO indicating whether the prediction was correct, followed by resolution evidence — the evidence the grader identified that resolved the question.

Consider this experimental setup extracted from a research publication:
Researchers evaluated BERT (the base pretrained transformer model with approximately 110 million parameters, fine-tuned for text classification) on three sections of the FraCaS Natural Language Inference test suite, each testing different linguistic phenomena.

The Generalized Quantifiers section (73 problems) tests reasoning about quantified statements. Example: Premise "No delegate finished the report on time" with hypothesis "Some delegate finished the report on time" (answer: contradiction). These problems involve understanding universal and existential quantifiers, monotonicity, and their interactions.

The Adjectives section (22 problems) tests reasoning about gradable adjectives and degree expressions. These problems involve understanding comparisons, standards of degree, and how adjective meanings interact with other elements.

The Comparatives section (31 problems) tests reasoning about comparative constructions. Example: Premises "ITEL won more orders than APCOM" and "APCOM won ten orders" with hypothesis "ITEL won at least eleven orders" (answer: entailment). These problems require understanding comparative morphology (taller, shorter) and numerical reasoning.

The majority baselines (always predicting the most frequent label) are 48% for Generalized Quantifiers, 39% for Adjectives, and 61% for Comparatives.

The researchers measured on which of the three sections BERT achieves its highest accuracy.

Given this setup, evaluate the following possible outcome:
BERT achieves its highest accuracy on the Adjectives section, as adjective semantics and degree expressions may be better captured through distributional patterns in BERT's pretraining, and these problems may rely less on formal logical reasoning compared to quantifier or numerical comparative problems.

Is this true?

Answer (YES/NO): NO